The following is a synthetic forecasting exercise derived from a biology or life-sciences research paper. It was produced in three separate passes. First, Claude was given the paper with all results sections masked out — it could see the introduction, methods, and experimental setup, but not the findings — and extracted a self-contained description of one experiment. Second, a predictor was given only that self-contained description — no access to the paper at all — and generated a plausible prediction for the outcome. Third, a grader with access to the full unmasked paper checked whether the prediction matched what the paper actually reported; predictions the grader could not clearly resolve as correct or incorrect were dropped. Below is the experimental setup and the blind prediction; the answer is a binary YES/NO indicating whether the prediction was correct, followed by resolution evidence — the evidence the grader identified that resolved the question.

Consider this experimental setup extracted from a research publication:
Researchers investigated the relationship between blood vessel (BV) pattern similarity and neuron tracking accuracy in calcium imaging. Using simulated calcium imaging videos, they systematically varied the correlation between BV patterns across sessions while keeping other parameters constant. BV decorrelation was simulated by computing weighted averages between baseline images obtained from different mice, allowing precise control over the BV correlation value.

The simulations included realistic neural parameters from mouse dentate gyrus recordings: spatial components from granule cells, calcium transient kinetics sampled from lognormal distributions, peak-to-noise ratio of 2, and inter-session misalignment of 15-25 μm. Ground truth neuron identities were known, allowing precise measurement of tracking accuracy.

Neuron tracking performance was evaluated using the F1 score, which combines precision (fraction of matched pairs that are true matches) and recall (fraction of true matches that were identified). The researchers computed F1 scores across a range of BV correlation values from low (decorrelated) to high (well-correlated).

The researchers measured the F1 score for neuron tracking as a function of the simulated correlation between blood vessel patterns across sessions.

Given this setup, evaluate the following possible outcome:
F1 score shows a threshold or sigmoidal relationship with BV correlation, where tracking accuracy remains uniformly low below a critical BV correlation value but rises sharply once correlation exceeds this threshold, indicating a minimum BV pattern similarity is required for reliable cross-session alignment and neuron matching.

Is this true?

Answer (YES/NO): YES